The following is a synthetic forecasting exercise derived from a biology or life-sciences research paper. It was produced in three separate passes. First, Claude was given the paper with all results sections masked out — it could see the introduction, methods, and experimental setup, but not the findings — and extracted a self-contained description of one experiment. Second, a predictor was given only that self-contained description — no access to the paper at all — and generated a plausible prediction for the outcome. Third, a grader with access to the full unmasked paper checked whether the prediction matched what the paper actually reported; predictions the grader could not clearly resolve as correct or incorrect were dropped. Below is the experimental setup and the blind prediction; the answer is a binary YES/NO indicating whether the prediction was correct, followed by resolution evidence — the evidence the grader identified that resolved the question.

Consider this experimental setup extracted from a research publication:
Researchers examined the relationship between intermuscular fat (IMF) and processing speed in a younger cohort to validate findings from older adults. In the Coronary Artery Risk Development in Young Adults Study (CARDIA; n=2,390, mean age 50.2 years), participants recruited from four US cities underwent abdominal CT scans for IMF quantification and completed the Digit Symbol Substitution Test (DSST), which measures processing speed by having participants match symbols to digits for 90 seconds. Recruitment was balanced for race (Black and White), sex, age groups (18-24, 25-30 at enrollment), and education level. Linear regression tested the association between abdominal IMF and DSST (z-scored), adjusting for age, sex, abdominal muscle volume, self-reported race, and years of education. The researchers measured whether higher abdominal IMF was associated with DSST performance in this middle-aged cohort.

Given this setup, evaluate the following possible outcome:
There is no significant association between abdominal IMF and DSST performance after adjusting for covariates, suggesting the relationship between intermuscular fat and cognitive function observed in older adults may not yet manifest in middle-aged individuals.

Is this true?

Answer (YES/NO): NO